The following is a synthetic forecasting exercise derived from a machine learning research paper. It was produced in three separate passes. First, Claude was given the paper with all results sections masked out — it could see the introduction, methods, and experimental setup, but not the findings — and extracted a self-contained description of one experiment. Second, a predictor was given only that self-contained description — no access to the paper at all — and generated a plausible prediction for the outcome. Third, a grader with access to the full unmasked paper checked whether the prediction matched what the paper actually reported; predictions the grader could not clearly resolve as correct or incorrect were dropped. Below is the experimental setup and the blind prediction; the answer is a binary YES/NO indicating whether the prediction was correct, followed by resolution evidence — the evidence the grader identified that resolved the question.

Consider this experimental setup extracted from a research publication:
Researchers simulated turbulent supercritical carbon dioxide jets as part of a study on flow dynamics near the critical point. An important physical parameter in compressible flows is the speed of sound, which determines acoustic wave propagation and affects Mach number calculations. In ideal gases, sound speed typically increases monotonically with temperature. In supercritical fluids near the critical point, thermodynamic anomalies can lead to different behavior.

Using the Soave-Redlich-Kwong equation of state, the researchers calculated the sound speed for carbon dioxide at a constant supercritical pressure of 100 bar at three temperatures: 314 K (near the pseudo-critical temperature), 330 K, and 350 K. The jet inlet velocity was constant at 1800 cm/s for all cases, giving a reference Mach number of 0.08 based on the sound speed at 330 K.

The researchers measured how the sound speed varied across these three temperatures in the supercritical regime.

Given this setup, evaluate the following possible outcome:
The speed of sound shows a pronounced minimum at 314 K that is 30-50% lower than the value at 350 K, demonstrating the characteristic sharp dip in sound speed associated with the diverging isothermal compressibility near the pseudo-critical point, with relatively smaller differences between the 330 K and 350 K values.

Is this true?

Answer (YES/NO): NO